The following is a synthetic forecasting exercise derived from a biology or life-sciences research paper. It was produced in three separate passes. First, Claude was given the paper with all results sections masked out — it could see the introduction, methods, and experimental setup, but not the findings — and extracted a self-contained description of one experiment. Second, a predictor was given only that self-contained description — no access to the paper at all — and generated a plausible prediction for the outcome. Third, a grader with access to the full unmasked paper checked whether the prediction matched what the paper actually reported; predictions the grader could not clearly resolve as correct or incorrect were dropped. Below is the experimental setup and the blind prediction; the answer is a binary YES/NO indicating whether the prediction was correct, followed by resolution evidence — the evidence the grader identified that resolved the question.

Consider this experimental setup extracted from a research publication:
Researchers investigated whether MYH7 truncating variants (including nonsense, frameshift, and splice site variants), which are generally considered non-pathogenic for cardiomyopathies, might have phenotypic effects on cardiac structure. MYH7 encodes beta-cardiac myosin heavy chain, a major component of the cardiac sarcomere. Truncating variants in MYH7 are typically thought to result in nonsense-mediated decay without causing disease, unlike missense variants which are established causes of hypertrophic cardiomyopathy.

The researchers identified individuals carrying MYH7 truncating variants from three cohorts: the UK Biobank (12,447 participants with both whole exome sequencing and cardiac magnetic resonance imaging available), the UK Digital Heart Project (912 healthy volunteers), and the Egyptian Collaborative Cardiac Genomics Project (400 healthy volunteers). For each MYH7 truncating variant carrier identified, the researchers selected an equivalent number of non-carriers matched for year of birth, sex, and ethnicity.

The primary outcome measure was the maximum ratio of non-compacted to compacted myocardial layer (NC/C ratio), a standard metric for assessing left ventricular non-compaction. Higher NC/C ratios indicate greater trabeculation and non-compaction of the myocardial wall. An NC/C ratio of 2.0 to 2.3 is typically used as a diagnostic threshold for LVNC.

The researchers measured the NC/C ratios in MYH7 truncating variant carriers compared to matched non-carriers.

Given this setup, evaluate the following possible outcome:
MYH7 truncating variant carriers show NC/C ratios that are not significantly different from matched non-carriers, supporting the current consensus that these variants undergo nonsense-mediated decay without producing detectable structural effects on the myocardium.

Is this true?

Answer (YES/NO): NO